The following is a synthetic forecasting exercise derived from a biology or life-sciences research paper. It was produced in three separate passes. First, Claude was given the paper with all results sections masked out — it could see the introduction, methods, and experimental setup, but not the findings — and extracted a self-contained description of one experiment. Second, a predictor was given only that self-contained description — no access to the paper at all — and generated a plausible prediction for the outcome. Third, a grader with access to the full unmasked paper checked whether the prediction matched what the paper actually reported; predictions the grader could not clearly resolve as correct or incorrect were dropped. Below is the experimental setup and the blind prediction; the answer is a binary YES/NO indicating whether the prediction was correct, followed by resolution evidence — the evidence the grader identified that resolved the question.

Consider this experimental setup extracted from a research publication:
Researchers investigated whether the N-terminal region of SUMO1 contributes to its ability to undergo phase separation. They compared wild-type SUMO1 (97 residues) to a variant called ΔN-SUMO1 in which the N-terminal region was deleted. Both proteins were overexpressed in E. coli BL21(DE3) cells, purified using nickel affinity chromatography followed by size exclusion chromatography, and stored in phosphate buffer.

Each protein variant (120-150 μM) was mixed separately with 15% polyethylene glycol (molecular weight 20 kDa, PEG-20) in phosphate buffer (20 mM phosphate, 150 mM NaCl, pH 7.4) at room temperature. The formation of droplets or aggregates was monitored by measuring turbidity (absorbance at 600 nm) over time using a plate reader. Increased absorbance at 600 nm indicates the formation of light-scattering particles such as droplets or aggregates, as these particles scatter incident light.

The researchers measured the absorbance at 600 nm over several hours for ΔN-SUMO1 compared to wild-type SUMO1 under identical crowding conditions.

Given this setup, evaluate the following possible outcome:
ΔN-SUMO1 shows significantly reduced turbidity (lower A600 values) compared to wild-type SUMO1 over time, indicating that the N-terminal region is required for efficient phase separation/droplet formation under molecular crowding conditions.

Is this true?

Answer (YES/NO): NO